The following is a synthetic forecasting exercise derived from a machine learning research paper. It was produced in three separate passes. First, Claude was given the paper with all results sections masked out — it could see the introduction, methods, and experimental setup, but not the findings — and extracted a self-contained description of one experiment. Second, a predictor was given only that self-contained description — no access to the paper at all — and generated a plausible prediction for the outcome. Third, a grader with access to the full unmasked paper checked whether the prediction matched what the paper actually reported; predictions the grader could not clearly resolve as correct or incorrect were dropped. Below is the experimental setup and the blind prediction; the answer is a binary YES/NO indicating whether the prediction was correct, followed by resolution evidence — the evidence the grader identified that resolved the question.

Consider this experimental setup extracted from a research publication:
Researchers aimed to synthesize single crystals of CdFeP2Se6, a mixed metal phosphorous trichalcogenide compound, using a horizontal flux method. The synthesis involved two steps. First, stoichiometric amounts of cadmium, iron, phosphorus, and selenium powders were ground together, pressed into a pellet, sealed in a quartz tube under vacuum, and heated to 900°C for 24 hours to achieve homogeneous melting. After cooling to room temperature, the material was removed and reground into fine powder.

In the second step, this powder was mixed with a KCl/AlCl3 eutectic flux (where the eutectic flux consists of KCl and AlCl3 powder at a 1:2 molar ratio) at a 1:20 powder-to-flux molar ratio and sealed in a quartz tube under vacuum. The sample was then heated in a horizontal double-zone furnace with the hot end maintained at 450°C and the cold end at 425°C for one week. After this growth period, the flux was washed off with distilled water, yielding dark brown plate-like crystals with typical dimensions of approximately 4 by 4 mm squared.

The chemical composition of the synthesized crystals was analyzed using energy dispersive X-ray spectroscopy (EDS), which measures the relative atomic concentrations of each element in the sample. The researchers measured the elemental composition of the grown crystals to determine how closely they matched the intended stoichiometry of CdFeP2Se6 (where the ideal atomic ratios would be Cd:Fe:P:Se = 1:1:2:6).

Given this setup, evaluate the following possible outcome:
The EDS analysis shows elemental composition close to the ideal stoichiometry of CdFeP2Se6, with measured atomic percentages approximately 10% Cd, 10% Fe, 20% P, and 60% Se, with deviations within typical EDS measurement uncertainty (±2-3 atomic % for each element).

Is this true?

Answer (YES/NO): NO